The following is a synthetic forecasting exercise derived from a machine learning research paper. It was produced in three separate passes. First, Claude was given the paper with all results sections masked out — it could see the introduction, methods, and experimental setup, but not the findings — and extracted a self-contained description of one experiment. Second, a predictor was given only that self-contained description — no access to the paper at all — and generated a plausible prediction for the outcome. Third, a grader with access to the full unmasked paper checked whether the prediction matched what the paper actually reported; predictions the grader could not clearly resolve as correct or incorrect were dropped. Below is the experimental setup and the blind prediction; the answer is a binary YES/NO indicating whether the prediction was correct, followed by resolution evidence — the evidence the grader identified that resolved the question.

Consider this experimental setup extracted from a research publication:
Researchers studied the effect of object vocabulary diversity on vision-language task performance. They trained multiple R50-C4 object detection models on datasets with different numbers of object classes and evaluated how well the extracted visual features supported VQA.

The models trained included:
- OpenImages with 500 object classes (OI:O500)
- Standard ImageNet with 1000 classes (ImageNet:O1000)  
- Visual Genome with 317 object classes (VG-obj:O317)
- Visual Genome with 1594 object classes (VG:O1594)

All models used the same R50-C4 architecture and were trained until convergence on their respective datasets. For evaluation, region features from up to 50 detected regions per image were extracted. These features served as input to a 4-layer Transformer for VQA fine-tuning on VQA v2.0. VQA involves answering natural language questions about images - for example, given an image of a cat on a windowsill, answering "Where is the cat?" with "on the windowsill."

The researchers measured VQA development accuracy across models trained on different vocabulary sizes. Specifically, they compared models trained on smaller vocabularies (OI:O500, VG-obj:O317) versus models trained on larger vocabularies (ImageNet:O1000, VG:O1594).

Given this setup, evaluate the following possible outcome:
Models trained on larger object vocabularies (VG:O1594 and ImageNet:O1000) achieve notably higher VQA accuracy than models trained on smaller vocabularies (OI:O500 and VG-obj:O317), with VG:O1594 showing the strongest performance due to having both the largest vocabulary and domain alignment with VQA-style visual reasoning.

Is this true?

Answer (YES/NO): YES